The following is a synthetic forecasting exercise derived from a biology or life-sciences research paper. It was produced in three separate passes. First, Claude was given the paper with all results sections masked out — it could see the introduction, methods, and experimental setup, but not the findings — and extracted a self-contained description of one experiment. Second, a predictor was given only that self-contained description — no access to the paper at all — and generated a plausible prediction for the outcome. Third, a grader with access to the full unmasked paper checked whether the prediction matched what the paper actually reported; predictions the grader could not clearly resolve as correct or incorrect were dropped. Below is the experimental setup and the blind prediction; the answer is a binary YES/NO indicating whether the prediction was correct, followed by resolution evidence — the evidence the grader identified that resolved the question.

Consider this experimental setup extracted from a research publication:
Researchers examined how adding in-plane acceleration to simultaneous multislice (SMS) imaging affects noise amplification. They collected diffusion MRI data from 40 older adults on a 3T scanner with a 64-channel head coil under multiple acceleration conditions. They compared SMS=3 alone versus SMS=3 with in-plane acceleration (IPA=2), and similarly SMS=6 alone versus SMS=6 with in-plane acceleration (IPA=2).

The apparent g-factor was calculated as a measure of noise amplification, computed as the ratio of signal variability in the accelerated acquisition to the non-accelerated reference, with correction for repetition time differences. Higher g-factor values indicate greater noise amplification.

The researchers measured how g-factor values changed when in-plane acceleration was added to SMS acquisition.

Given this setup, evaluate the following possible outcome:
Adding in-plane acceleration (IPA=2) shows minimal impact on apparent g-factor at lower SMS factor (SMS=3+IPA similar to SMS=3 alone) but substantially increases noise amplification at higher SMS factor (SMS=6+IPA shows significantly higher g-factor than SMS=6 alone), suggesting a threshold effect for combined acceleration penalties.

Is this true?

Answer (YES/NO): NO